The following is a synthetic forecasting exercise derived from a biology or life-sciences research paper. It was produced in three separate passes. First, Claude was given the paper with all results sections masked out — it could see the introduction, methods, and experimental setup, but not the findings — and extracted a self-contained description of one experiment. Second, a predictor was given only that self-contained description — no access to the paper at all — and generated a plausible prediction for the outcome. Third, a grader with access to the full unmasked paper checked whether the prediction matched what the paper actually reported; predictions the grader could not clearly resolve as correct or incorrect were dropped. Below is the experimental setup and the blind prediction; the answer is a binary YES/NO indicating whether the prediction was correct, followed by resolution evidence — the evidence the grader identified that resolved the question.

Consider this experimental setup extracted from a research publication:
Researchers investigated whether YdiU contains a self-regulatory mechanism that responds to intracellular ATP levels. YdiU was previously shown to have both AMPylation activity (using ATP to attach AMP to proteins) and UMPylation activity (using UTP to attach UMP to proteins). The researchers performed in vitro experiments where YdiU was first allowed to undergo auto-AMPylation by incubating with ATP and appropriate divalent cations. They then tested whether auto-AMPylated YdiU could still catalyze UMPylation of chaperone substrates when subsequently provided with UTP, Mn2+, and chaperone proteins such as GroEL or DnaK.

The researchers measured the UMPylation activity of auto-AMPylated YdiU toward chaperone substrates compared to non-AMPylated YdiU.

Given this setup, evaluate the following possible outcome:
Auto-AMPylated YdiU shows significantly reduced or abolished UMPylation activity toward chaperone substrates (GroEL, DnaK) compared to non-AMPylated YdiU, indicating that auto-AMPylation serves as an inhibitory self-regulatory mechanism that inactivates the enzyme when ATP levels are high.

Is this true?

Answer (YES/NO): YES